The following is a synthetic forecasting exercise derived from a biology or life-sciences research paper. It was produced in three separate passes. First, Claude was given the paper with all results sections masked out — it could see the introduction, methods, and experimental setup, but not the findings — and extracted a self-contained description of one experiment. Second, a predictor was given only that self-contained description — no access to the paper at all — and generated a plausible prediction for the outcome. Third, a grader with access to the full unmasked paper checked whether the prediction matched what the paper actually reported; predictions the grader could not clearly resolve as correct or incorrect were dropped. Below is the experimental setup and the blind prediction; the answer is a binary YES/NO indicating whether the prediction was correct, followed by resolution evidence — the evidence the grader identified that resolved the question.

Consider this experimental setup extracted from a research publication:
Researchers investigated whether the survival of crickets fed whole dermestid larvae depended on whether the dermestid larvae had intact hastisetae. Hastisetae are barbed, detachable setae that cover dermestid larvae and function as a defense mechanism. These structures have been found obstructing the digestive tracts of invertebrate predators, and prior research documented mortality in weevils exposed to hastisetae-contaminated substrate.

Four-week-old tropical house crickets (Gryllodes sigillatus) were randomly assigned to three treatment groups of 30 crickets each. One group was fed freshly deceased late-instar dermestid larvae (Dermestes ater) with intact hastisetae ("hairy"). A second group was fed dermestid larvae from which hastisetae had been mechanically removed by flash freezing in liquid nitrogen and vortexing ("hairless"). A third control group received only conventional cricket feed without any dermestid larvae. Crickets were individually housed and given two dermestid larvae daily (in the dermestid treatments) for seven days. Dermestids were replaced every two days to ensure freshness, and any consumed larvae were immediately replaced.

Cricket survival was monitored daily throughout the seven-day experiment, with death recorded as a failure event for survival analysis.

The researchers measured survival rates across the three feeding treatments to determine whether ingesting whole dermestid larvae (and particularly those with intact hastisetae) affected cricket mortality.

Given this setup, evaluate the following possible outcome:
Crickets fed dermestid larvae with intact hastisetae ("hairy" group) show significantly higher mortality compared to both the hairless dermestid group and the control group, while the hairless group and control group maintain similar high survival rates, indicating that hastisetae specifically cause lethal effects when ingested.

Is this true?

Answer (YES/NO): NO